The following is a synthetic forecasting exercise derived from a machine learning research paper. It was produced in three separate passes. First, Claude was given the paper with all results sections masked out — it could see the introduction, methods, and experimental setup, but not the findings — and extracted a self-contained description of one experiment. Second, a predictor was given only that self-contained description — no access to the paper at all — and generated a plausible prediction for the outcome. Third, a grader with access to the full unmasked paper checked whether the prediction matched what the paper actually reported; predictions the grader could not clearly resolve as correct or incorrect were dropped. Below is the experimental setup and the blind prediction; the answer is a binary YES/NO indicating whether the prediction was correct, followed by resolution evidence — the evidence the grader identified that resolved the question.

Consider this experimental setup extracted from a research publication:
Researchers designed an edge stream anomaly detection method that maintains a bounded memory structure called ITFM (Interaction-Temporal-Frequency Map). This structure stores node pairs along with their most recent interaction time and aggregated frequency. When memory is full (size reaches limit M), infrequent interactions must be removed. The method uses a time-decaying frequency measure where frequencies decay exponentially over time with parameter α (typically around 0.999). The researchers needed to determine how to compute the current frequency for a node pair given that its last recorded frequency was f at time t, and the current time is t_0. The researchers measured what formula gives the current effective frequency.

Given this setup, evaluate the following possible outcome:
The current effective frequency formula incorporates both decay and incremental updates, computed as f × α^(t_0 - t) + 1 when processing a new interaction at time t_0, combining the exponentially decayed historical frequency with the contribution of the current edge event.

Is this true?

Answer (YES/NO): NO